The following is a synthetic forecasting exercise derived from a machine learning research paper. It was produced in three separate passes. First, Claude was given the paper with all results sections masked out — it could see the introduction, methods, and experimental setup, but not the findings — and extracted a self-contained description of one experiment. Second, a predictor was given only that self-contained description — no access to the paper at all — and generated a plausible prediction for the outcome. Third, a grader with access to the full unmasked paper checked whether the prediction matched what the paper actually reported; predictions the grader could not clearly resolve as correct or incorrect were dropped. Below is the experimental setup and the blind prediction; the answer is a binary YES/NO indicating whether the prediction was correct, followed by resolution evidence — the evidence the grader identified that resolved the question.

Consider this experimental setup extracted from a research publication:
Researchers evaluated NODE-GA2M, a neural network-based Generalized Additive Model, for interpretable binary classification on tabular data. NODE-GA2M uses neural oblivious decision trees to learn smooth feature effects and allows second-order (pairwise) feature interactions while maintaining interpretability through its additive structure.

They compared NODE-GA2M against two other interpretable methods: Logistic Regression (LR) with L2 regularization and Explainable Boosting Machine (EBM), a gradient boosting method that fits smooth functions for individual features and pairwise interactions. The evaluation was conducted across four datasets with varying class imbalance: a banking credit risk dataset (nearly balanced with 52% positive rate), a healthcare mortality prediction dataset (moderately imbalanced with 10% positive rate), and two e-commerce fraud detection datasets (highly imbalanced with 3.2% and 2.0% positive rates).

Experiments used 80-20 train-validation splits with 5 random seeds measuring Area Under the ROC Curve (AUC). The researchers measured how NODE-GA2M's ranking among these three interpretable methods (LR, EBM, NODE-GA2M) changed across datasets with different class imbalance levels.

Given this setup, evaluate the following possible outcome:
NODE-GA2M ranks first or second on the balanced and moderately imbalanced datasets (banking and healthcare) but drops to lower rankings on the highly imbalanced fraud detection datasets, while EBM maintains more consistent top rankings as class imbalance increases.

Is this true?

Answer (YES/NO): NO